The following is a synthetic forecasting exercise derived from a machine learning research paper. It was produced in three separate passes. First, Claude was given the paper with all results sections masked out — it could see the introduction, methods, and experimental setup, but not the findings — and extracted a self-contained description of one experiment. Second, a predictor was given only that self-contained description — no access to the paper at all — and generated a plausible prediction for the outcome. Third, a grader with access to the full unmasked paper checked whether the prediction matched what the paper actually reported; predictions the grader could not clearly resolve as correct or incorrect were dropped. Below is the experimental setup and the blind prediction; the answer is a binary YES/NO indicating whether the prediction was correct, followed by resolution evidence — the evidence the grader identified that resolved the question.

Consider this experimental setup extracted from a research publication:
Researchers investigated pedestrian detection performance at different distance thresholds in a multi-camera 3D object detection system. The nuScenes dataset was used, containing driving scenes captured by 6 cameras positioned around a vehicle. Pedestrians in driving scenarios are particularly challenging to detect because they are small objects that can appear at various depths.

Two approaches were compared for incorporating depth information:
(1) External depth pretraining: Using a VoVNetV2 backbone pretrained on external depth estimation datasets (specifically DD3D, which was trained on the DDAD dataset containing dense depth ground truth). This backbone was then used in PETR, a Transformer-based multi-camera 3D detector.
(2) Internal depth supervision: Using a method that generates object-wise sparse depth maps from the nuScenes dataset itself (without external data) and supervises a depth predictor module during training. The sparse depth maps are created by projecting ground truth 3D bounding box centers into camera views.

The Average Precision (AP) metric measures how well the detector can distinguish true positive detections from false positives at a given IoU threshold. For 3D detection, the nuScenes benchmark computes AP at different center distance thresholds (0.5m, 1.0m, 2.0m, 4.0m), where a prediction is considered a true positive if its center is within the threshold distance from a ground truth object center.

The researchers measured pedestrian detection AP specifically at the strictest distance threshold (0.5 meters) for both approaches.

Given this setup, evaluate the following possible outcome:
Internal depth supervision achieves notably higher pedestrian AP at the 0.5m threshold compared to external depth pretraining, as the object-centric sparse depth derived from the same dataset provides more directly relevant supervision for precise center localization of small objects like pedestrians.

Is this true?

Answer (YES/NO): YES